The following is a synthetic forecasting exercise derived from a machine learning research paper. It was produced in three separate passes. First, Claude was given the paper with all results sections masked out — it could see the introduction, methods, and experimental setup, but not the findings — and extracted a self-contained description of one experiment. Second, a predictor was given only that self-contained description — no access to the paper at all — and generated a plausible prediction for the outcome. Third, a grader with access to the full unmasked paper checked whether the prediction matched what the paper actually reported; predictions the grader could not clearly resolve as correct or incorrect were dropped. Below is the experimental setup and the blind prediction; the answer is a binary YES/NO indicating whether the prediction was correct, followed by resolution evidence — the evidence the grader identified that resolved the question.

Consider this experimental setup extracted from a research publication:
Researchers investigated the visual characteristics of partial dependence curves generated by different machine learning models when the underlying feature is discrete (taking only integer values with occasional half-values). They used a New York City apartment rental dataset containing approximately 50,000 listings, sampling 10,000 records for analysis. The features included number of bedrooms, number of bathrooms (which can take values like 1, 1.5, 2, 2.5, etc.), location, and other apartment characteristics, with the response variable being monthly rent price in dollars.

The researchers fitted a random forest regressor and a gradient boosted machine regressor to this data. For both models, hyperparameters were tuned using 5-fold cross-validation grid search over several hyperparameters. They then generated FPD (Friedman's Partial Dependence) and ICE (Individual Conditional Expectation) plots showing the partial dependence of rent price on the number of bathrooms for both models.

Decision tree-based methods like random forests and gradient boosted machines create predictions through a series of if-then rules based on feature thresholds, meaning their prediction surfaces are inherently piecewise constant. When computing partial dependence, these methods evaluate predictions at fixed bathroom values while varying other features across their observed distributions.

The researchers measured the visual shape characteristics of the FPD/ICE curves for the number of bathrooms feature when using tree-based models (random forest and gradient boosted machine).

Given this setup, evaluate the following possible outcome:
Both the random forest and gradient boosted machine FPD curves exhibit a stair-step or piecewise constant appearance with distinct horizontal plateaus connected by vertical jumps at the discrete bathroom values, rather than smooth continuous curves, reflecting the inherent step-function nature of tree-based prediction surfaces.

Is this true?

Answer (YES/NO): YES